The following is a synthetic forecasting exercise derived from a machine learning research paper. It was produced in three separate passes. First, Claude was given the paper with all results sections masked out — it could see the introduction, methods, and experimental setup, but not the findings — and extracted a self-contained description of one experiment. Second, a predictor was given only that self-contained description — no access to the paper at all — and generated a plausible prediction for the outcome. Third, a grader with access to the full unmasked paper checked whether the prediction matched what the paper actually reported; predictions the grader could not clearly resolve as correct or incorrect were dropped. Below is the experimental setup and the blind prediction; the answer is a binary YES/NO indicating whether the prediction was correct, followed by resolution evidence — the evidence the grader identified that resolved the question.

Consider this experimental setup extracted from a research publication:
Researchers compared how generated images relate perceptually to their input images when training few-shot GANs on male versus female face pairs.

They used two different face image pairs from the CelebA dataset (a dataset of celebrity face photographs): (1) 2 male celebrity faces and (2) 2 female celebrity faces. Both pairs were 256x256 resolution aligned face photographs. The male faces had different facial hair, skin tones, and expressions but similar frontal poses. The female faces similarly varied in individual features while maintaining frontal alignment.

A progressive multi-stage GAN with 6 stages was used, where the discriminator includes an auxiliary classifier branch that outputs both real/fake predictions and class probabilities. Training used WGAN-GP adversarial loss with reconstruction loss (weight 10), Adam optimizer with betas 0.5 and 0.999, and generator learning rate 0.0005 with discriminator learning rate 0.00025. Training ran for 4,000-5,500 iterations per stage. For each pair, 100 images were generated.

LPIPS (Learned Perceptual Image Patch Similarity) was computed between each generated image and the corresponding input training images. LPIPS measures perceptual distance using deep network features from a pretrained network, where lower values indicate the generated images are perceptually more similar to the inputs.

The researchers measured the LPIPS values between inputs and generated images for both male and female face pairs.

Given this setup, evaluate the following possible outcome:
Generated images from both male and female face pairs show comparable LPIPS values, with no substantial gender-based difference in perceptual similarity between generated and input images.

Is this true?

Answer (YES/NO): NO